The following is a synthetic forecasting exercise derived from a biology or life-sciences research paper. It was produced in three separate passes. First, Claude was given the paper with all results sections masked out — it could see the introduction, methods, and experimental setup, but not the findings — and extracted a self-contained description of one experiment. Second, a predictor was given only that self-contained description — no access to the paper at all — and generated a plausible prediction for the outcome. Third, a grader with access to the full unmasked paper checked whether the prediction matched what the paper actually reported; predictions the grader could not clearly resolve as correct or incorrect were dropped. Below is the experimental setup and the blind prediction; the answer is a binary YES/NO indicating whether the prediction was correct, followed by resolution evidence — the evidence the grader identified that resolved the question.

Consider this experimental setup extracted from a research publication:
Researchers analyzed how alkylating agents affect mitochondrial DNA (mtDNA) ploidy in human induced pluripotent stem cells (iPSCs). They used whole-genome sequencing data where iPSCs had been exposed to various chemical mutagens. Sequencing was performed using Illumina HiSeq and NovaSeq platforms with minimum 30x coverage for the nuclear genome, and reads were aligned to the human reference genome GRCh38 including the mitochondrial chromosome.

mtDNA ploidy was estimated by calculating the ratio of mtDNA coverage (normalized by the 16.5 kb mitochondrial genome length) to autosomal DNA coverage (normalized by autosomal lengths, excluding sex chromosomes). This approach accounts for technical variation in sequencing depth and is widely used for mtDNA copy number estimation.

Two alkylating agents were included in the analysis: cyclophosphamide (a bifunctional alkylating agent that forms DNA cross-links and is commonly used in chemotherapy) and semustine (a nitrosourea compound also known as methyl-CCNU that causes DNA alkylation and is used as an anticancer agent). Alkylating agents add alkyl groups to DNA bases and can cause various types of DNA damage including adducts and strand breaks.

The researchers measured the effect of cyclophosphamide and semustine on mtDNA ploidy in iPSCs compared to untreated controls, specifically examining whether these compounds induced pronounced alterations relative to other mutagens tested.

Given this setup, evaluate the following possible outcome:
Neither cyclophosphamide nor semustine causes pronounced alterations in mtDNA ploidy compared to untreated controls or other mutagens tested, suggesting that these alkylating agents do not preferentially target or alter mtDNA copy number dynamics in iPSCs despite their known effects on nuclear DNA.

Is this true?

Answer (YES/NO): NO